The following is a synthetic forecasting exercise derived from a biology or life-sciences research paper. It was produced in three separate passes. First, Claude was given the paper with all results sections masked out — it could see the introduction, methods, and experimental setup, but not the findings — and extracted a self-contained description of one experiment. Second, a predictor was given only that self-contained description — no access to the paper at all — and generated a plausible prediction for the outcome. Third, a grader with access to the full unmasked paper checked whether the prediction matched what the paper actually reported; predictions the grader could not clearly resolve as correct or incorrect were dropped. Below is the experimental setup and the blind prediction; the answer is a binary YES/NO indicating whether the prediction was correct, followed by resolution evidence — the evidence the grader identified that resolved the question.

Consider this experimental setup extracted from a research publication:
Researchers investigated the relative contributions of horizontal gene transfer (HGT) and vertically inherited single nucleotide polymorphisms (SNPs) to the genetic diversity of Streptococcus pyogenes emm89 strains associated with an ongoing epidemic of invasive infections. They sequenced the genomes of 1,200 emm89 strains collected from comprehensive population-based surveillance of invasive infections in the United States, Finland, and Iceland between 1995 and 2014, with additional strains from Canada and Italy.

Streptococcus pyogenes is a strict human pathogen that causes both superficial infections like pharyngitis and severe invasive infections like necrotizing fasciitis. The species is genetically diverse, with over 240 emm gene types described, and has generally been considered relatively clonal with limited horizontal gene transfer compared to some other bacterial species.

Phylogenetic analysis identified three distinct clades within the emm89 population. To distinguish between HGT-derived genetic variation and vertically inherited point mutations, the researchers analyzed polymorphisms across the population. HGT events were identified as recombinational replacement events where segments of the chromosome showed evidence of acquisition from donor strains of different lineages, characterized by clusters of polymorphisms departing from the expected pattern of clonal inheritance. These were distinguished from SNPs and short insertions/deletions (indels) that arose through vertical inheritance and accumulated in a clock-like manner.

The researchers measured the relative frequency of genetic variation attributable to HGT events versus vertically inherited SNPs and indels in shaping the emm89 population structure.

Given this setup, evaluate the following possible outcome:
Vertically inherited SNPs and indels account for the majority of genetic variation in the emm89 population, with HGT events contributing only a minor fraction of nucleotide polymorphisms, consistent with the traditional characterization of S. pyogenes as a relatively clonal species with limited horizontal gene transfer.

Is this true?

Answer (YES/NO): NO